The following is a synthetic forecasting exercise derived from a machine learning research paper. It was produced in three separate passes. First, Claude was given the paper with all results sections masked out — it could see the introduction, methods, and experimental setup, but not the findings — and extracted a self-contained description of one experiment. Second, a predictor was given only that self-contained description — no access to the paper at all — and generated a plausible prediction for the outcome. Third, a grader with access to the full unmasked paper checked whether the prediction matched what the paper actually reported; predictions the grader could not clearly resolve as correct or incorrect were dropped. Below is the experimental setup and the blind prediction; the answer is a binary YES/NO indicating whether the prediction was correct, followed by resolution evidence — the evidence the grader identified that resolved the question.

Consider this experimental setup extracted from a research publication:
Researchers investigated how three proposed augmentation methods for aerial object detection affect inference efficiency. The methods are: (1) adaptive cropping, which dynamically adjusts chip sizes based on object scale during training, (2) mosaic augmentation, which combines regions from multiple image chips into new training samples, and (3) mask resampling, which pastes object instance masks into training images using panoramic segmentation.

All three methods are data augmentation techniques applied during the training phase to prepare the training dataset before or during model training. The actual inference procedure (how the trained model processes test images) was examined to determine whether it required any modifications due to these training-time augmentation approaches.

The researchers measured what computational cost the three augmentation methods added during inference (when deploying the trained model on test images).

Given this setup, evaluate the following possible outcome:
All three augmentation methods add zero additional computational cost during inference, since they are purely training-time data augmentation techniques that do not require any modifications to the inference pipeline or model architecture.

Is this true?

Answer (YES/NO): YES